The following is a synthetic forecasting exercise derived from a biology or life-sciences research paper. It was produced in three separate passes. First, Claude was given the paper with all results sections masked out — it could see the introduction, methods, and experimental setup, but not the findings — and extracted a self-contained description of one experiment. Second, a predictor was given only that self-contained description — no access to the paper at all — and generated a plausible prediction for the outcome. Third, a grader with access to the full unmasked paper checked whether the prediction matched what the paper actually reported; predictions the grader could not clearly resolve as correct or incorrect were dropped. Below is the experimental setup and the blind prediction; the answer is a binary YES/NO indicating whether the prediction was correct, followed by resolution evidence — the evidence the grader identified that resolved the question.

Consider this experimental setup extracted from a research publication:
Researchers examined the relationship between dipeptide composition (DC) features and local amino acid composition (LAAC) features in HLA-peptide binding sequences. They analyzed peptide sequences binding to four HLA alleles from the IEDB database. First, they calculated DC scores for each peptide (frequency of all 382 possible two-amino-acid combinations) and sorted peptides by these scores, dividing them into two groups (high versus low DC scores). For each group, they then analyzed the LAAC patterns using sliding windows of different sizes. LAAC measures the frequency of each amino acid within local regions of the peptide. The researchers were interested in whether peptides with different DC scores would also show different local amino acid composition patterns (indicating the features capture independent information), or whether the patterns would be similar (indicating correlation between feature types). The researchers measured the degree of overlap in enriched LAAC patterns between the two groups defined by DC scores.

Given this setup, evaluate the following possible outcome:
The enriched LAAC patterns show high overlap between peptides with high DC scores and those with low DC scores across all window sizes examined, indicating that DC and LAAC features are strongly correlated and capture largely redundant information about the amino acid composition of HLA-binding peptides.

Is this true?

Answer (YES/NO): NO